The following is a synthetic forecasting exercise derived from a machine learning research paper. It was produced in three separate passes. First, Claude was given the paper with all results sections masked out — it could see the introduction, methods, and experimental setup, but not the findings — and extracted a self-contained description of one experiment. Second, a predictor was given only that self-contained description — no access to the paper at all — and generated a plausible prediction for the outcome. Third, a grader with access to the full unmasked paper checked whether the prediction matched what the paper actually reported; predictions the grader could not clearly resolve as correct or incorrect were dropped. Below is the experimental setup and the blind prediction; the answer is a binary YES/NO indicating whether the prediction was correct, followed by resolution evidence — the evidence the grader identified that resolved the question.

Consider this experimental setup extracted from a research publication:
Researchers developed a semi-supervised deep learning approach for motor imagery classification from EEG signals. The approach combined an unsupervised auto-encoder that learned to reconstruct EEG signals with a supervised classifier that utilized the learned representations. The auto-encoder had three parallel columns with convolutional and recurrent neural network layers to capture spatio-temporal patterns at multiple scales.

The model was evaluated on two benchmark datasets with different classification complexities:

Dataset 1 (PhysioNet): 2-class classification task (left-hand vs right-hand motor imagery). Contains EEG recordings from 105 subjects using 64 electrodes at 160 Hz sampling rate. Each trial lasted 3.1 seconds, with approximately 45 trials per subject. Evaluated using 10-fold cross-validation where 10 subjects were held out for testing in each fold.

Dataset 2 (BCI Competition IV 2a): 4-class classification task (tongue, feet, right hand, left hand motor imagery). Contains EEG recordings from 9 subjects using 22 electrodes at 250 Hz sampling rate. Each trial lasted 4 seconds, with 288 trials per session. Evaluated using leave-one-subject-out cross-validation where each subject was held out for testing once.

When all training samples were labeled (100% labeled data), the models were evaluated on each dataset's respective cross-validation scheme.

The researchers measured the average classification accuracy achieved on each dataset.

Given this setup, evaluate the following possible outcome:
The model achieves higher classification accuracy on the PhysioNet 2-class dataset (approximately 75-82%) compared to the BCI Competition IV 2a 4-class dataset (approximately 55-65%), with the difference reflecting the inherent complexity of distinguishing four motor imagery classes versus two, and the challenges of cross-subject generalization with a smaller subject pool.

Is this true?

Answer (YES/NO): NO